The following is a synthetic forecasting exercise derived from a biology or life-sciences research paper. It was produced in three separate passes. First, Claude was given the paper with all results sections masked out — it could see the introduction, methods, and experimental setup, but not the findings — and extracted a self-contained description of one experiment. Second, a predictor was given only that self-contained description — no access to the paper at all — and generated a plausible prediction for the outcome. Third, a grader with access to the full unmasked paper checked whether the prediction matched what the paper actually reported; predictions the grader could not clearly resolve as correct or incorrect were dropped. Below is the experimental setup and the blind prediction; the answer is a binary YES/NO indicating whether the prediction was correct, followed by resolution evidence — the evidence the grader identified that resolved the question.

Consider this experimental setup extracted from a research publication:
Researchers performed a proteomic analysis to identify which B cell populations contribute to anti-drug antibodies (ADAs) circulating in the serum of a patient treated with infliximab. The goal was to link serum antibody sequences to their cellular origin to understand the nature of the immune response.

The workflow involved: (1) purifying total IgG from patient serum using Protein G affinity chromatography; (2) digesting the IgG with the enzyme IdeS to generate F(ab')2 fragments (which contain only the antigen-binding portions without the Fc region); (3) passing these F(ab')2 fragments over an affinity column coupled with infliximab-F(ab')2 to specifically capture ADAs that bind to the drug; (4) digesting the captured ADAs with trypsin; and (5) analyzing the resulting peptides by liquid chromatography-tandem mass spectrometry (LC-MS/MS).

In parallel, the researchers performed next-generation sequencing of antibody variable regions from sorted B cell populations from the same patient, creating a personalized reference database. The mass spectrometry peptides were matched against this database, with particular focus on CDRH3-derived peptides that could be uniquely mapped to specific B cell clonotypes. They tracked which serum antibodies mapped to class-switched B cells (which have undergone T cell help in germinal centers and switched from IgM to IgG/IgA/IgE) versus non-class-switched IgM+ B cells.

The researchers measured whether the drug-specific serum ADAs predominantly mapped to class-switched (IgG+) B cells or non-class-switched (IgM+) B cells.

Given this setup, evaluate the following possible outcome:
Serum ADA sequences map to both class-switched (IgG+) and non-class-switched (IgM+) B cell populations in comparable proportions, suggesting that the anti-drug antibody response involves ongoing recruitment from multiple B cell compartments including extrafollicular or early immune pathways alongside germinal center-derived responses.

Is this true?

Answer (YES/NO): NO